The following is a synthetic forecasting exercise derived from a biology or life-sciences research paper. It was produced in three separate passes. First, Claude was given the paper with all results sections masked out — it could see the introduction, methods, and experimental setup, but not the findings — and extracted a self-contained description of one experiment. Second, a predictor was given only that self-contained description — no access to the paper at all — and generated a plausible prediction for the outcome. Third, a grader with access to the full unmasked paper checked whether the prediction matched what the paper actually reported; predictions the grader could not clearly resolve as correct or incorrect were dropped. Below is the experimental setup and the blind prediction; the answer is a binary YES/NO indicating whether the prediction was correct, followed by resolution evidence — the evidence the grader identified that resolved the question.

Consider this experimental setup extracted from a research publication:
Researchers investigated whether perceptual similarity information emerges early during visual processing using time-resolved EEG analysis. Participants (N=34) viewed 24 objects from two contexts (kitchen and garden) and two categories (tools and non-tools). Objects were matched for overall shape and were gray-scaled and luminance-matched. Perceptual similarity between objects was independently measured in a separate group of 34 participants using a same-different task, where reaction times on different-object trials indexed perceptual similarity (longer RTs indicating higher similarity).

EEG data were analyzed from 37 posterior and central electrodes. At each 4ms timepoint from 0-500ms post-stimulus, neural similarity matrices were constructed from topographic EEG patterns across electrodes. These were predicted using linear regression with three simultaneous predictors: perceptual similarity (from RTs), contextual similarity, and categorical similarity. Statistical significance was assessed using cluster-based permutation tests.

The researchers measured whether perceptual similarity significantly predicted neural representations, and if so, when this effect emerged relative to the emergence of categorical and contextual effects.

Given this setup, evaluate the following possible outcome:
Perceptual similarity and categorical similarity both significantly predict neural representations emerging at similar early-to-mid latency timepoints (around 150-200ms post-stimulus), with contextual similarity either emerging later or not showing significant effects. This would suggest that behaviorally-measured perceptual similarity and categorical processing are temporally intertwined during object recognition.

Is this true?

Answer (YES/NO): NO